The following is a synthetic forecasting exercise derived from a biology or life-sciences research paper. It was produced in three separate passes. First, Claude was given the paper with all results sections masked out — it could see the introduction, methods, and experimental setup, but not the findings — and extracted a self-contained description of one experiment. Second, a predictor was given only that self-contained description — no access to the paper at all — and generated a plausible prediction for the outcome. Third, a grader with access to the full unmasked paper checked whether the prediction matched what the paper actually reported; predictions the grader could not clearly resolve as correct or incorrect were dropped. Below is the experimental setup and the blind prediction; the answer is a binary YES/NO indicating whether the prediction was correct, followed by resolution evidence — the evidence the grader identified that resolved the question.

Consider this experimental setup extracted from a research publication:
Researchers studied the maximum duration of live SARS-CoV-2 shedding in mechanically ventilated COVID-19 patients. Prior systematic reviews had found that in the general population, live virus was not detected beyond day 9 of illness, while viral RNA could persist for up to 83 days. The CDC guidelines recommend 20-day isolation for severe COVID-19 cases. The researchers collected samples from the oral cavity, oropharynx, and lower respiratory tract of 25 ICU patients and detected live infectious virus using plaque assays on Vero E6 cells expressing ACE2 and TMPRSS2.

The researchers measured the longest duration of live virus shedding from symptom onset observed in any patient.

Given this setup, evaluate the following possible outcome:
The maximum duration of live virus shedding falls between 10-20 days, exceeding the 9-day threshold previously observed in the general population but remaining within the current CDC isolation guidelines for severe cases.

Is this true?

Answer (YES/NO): NO